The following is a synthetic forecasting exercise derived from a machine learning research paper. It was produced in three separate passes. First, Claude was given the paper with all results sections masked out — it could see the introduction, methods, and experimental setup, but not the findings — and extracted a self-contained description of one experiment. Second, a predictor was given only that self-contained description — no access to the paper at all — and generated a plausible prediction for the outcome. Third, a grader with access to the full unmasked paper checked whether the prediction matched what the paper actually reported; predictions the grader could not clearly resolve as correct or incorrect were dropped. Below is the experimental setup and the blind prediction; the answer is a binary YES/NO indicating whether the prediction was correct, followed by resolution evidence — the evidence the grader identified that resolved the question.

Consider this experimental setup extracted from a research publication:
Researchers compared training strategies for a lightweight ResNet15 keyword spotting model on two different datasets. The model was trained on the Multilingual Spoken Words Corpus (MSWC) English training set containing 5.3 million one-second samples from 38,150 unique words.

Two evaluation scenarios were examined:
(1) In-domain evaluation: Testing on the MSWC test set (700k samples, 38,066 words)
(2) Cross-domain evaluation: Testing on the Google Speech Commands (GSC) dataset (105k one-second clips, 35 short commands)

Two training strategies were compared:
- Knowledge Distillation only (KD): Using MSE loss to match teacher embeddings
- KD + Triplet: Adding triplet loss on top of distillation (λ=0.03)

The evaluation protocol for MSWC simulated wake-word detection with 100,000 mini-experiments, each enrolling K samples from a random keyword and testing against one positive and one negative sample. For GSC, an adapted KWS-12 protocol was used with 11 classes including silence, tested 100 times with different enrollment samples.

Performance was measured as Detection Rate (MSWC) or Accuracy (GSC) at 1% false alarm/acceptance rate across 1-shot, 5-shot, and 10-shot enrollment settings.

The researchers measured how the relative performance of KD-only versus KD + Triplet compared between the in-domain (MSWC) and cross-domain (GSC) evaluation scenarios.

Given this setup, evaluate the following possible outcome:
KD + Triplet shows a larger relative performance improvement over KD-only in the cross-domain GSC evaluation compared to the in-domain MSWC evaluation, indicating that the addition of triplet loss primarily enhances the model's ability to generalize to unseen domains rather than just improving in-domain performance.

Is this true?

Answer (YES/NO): NO